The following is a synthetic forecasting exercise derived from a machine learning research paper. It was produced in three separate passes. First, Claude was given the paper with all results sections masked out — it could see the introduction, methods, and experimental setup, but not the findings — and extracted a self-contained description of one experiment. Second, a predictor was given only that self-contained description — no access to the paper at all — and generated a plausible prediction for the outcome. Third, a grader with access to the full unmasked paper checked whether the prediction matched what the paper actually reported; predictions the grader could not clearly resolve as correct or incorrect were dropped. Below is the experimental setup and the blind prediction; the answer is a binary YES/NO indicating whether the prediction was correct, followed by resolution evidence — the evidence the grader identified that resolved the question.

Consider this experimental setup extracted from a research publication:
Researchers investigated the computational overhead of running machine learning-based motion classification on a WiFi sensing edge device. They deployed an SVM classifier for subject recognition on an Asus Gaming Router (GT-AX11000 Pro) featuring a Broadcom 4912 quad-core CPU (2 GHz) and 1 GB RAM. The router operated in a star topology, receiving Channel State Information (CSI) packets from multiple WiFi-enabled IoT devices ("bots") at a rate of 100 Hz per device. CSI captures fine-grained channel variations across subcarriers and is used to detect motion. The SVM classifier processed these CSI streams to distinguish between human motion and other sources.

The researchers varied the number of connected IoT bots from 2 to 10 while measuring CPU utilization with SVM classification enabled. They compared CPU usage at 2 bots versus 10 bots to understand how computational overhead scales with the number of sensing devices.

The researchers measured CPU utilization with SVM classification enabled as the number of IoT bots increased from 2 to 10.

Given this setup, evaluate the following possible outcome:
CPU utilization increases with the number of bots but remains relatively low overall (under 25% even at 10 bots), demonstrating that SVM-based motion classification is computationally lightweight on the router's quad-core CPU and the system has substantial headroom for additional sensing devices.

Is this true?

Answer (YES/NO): NO